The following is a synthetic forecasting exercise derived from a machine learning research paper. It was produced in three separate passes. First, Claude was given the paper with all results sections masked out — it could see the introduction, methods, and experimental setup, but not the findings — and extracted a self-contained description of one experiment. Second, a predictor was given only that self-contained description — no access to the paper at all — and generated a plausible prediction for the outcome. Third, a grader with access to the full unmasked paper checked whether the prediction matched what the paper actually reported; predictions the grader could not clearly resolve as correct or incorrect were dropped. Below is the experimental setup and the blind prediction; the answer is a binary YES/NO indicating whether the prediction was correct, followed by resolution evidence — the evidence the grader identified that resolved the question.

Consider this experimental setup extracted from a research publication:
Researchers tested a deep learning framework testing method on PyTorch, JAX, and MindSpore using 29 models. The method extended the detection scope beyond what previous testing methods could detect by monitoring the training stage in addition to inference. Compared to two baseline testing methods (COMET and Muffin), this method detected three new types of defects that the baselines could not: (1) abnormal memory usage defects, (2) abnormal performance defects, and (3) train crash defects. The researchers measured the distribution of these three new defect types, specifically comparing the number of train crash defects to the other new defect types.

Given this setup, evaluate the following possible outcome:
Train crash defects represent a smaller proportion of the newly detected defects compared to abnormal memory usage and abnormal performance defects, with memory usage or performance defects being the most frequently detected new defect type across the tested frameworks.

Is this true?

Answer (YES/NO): NO